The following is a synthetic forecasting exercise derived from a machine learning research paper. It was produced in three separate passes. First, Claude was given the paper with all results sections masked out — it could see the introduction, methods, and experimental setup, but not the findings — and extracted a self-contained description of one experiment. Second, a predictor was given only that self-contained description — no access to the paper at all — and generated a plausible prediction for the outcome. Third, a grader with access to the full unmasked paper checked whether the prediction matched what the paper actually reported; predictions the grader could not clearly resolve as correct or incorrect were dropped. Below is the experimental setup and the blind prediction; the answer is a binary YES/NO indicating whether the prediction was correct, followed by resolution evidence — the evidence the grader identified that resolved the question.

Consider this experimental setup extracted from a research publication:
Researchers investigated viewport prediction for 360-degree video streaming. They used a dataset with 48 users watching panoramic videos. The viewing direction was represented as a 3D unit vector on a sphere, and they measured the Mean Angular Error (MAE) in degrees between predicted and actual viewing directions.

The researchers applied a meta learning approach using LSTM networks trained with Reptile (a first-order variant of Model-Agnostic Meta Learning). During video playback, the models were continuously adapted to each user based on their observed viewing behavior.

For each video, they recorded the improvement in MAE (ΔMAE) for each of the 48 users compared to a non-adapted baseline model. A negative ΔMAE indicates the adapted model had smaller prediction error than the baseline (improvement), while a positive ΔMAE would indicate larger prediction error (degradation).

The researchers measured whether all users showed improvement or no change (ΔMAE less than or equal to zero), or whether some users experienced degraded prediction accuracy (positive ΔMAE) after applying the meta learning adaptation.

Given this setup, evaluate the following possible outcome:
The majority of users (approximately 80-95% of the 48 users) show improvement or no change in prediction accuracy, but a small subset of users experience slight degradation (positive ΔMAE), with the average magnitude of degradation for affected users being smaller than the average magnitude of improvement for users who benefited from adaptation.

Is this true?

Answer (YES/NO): NO